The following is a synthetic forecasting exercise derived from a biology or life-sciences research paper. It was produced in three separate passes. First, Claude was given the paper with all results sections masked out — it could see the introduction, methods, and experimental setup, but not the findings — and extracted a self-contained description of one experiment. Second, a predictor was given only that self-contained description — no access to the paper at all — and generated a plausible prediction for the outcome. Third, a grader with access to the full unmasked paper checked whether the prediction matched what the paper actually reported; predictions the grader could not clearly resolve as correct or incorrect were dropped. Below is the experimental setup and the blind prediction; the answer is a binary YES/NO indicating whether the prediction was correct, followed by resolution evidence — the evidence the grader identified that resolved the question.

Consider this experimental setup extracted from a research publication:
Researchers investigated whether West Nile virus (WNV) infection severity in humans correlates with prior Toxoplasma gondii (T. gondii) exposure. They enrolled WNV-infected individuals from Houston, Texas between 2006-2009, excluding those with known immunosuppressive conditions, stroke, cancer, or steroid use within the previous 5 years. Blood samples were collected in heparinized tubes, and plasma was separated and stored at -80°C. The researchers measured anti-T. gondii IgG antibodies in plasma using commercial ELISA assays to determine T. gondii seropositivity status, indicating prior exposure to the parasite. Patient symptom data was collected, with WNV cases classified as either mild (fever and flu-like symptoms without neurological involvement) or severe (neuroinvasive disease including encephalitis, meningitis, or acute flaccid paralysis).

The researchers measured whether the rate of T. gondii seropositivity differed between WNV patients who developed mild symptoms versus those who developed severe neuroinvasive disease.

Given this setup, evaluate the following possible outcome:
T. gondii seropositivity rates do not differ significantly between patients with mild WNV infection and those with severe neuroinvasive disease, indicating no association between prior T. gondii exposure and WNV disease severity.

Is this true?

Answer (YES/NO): NO